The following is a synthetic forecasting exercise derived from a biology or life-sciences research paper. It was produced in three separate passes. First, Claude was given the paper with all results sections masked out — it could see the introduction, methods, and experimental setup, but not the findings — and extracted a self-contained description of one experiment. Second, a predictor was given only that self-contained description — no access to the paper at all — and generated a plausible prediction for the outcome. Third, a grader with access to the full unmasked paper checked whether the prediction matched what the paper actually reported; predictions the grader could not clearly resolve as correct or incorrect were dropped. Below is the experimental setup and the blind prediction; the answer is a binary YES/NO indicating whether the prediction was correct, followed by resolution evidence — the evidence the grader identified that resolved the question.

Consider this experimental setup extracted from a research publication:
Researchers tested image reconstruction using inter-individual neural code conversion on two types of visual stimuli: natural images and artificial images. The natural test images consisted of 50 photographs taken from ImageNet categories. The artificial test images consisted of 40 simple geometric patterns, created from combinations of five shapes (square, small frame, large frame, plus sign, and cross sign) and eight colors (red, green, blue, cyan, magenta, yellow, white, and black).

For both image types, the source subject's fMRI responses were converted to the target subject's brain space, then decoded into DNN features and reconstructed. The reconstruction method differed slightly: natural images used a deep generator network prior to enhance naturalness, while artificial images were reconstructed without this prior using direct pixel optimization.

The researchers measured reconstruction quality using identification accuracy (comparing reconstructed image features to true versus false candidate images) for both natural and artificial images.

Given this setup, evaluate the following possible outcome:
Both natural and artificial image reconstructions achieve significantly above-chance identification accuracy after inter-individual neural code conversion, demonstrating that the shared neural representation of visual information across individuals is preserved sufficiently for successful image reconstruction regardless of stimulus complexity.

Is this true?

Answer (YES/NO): YES